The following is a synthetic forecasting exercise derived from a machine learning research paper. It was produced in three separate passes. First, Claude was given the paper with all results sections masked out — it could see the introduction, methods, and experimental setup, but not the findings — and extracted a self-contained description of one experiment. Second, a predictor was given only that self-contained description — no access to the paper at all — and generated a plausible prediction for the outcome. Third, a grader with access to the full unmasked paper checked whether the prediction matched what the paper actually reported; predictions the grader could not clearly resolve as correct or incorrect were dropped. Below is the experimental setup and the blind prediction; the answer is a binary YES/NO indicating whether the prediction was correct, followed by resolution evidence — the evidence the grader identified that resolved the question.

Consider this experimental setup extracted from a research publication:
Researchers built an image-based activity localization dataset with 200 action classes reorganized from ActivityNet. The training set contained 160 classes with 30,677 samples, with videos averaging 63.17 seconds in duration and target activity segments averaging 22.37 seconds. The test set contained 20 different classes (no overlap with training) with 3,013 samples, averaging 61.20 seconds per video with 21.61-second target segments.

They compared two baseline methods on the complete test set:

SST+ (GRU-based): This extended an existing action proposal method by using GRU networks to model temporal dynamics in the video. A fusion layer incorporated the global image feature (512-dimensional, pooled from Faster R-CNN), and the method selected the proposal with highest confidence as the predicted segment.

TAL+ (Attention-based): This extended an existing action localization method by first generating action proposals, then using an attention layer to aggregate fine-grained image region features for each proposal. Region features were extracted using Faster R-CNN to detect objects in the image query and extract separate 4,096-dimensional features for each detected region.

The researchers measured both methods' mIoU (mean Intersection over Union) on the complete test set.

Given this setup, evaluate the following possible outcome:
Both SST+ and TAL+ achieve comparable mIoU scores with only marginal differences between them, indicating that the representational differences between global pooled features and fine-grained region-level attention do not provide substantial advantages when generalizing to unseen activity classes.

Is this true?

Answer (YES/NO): YES